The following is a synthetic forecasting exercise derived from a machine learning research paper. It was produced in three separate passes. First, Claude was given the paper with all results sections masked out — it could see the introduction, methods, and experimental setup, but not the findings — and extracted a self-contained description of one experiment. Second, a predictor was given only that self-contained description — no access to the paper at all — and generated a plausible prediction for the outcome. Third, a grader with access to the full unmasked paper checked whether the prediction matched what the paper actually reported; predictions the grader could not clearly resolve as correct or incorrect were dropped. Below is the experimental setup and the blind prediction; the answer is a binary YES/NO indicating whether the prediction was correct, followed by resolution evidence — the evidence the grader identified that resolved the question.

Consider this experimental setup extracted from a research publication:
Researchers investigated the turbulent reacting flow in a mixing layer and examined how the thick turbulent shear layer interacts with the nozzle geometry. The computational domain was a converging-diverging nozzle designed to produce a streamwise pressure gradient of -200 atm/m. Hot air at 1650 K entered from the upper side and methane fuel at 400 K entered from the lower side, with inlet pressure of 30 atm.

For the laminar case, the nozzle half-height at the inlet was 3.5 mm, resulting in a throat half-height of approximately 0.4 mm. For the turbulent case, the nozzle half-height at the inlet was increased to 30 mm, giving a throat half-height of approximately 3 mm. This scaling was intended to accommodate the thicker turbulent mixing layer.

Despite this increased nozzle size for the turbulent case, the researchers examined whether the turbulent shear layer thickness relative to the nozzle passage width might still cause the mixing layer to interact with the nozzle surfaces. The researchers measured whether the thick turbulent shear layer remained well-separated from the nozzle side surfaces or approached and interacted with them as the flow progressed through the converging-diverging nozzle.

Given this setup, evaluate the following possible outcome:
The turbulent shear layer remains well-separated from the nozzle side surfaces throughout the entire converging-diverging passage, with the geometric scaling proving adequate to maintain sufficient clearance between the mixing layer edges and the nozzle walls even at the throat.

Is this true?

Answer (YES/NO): NO